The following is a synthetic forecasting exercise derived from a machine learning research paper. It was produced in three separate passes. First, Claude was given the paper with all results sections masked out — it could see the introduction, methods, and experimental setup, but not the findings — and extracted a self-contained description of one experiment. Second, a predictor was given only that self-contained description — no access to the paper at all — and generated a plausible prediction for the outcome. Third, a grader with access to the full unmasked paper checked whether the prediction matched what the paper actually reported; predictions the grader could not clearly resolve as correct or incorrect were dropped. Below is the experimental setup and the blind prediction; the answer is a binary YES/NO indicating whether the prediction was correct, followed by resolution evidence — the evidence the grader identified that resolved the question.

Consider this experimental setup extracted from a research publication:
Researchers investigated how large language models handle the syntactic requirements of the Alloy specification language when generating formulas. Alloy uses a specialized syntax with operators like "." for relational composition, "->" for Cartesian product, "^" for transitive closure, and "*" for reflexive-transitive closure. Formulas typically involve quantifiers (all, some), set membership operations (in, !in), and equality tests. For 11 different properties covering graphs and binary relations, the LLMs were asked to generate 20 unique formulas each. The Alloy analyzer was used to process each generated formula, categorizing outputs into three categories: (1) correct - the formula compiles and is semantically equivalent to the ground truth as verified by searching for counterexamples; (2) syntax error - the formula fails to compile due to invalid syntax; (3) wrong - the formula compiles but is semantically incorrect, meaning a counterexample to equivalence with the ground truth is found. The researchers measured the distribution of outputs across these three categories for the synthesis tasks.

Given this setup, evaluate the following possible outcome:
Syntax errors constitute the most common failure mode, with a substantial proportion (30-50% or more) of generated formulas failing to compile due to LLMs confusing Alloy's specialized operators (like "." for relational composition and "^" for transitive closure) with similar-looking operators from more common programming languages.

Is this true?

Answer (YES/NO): NO